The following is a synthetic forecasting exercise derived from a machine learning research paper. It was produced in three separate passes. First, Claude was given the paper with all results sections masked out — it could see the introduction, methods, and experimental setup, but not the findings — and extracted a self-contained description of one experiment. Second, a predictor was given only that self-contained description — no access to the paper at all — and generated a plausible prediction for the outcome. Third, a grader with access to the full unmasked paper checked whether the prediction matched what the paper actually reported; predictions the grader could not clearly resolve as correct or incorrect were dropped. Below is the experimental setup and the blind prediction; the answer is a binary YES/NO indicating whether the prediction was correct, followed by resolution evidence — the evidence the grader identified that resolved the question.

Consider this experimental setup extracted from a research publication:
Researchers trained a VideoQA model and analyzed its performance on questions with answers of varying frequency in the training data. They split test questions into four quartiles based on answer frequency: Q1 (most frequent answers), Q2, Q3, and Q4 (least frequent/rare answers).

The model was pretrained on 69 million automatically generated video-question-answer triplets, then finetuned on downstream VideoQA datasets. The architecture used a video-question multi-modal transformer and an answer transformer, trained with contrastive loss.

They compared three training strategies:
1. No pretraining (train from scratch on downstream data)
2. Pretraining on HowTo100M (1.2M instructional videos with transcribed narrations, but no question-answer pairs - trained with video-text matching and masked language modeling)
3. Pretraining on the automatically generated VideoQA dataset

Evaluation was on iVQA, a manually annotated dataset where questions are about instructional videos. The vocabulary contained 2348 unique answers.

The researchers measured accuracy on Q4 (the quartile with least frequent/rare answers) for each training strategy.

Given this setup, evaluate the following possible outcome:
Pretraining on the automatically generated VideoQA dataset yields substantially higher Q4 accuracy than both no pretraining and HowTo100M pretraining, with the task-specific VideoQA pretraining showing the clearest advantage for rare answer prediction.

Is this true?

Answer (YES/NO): YES